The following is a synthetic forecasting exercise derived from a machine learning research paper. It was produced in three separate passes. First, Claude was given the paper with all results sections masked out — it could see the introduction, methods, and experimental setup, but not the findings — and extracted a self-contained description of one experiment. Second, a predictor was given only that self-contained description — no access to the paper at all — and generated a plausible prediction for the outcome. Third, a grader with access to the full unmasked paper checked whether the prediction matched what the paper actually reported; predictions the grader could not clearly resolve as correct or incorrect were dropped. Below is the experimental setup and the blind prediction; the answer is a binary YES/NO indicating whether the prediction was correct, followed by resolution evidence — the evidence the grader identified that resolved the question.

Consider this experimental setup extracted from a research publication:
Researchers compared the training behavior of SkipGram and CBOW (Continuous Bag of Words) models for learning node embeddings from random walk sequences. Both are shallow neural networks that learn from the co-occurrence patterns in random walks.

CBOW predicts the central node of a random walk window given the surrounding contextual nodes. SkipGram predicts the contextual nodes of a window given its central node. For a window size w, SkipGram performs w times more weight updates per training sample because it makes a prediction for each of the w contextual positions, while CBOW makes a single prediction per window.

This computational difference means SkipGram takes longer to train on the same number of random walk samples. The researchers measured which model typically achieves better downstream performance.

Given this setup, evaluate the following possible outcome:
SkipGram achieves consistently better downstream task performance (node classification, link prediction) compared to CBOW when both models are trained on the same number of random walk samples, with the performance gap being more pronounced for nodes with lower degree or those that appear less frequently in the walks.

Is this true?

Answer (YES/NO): NO